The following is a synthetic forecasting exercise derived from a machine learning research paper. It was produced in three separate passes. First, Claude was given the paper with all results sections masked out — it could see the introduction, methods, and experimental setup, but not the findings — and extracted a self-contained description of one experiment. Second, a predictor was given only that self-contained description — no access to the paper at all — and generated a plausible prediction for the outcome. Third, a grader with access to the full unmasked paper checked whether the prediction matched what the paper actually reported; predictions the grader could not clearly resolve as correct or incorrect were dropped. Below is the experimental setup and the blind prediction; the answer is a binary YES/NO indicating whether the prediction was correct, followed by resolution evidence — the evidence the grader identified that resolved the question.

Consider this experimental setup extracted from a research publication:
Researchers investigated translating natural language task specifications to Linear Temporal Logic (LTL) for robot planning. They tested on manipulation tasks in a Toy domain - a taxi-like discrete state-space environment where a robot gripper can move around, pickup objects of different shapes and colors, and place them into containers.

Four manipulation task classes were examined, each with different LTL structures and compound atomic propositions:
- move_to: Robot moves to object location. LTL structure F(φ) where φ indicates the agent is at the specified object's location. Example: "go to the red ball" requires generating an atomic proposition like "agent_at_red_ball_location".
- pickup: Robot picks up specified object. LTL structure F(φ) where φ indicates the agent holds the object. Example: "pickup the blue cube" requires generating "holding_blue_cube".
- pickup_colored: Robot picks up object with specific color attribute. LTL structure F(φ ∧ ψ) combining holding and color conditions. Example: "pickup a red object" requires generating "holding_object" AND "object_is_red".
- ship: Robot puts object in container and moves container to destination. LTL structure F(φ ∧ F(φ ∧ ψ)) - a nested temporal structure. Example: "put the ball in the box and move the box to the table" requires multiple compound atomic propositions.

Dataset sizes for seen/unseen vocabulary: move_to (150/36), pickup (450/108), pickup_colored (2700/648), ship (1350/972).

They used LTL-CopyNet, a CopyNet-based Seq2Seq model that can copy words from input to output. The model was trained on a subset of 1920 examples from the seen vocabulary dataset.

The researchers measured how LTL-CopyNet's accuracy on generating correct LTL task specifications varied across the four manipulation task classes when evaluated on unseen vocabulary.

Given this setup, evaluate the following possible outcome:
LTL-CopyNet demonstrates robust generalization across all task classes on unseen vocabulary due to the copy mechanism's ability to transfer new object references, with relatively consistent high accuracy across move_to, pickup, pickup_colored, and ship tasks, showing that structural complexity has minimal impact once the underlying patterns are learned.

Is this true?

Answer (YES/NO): NO